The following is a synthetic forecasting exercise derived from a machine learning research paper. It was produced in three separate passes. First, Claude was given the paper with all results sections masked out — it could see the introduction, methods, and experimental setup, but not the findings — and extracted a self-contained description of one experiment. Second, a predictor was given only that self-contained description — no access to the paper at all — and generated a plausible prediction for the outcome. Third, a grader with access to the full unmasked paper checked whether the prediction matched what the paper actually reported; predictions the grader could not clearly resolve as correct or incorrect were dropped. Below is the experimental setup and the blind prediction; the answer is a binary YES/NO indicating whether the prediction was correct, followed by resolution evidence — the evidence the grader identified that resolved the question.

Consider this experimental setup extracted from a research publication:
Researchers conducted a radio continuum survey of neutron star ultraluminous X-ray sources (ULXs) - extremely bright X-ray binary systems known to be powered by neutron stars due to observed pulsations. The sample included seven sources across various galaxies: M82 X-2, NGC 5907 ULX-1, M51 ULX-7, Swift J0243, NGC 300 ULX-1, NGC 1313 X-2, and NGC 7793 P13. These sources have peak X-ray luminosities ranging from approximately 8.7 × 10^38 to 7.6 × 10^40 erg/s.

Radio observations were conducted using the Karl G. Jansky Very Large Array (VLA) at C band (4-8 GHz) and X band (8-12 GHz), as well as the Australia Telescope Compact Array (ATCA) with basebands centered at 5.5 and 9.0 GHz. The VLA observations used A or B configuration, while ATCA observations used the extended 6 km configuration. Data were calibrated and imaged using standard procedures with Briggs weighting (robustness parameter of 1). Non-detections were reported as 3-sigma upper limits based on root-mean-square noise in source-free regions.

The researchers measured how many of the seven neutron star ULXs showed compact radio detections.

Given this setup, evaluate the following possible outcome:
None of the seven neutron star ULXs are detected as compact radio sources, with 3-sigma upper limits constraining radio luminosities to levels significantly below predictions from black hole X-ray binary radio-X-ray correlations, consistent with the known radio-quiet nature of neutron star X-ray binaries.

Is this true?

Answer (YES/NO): NO